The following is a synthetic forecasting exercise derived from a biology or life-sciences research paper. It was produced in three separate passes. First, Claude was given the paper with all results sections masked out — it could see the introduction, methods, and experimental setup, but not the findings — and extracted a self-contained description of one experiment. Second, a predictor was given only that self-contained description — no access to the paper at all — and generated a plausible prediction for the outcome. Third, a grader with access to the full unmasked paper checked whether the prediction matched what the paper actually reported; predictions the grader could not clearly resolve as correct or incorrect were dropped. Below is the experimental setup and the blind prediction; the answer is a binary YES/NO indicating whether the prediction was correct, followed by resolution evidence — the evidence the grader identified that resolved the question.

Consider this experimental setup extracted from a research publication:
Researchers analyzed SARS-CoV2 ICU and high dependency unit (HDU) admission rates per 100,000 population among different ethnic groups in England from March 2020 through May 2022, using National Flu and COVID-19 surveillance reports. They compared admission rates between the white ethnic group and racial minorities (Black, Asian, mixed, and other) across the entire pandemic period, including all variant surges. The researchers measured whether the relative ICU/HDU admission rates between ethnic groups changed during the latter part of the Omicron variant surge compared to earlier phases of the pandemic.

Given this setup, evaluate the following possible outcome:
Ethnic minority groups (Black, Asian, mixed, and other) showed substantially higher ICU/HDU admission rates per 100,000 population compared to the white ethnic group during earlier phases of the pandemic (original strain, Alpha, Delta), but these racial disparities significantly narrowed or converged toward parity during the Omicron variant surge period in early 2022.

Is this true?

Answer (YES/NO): NO